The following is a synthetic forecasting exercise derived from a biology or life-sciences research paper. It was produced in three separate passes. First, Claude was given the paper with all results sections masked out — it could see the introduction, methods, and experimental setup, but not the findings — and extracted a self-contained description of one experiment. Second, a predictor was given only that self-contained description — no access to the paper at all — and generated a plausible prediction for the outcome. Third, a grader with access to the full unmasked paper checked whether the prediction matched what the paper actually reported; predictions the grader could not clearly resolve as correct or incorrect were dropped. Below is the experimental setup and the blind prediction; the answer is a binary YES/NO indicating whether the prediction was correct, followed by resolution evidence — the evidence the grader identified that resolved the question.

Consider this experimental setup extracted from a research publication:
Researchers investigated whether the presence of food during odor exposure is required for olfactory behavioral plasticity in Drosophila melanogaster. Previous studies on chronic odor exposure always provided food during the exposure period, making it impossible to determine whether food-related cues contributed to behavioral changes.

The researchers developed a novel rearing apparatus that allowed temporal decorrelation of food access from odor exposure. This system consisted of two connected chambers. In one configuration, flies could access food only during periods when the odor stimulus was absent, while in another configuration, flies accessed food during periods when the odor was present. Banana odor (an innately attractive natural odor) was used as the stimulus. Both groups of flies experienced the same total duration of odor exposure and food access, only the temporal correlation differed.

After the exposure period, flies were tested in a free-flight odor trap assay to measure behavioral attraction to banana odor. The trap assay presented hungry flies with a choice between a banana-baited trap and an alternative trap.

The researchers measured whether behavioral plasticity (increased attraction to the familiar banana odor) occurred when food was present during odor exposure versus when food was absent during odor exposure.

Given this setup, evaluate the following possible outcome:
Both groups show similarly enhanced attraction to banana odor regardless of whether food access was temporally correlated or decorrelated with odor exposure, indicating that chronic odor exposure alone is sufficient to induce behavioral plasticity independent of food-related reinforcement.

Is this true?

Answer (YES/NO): NO